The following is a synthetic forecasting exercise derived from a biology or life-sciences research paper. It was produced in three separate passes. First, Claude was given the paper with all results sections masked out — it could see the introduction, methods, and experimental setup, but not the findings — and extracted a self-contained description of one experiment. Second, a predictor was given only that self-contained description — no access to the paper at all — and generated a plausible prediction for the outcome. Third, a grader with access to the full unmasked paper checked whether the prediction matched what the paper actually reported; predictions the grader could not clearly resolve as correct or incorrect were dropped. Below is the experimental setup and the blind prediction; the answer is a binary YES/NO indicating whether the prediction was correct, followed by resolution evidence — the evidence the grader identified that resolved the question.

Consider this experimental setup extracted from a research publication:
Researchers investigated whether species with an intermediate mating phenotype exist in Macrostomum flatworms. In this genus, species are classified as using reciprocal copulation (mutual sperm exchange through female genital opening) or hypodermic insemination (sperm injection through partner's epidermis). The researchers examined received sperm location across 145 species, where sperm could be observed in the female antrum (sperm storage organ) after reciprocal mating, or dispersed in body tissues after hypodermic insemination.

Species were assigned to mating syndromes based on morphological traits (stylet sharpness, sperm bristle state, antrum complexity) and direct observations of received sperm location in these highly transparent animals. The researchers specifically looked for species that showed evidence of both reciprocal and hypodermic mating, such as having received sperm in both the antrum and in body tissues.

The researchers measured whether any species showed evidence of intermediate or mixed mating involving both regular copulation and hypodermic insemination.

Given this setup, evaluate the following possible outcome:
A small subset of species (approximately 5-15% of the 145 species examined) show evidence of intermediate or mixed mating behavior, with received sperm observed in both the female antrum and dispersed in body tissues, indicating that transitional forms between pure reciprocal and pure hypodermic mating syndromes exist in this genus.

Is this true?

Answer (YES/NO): NO